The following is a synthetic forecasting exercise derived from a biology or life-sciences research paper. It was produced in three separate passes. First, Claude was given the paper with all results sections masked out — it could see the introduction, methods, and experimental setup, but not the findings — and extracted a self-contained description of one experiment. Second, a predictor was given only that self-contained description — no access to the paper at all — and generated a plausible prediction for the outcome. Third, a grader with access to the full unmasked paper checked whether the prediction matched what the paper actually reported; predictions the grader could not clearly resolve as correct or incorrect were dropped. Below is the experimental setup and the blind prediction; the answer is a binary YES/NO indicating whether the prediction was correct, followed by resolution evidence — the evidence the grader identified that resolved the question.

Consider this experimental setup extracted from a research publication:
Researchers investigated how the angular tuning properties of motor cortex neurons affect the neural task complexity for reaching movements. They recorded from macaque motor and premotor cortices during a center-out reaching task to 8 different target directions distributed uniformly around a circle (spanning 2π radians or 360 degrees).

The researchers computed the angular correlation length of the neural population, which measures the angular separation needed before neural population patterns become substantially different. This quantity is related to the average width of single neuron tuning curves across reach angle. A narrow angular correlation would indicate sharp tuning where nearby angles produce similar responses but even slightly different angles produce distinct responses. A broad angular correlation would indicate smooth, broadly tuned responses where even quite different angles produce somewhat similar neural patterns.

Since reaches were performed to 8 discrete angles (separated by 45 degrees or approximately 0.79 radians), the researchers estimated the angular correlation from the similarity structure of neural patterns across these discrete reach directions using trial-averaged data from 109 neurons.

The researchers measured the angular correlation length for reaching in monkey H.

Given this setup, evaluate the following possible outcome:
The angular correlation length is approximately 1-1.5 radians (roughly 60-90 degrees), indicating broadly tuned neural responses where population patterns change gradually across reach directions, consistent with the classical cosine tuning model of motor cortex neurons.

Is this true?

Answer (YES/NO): NO